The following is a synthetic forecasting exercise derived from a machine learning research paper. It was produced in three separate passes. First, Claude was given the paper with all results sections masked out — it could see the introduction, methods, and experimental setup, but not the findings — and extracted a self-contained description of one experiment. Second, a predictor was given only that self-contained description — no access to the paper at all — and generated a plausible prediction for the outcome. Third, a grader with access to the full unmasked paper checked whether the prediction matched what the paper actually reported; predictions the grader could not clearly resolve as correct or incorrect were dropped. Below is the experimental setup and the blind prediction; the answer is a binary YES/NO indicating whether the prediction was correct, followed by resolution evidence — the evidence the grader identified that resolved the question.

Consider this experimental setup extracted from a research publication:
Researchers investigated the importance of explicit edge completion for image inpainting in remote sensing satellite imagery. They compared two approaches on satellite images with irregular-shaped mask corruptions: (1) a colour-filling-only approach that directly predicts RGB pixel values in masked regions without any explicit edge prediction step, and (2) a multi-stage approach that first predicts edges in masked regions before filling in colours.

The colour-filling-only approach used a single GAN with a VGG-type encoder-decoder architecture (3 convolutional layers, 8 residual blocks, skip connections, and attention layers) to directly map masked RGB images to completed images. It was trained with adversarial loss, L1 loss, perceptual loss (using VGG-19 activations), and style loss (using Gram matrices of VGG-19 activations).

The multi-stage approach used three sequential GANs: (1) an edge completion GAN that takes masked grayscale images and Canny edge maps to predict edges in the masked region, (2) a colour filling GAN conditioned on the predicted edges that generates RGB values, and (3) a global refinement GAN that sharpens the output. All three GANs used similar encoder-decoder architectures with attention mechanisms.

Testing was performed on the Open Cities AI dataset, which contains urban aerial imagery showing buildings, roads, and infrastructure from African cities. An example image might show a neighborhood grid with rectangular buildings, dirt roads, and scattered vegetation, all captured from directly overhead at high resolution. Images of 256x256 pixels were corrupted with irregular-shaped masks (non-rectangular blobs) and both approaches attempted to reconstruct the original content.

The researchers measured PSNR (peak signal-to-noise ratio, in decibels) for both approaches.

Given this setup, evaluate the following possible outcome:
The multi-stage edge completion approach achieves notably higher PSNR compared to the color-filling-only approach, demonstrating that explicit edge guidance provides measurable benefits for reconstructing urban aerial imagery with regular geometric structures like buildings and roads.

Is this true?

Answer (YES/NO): YES